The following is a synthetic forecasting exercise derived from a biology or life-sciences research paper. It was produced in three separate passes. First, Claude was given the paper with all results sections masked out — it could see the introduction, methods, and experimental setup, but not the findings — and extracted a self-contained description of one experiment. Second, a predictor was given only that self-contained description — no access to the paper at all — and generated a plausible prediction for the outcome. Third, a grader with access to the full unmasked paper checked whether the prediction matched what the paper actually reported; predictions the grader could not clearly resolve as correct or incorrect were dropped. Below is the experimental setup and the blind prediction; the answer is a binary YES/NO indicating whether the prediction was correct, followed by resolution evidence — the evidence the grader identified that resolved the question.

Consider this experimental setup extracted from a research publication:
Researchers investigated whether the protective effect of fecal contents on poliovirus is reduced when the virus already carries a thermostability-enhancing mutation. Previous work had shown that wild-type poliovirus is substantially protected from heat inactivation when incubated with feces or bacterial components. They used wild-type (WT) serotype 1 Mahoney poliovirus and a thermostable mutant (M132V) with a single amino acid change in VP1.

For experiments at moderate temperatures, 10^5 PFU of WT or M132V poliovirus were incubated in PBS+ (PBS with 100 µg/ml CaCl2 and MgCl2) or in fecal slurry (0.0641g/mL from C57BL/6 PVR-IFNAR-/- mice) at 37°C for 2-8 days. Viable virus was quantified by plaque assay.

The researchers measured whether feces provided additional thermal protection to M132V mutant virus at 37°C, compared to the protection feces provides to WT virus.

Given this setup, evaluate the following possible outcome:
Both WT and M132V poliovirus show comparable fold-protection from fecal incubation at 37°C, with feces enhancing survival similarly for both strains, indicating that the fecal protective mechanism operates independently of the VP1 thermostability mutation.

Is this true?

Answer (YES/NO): NO